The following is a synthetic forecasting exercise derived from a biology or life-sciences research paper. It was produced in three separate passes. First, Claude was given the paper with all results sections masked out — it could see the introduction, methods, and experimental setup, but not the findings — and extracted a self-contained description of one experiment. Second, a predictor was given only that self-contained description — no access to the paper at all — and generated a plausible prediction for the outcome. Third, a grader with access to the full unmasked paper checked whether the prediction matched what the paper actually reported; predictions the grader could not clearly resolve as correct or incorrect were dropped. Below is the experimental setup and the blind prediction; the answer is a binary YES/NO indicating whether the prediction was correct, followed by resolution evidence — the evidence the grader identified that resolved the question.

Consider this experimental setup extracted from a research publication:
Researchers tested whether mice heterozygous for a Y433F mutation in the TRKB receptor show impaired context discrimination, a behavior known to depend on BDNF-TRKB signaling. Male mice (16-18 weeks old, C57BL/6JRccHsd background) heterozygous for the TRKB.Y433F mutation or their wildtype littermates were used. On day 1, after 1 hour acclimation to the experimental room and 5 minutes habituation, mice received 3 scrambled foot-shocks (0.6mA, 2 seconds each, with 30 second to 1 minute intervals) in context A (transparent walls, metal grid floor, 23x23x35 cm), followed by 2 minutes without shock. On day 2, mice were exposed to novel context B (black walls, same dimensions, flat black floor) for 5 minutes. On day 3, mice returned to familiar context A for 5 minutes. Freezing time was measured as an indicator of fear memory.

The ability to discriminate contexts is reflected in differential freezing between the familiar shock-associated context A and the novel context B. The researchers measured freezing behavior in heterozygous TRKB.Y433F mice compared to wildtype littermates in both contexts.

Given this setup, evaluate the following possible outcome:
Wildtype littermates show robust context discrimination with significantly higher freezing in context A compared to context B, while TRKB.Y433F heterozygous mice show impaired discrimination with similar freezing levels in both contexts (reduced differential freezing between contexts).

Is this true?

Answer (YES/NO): NO